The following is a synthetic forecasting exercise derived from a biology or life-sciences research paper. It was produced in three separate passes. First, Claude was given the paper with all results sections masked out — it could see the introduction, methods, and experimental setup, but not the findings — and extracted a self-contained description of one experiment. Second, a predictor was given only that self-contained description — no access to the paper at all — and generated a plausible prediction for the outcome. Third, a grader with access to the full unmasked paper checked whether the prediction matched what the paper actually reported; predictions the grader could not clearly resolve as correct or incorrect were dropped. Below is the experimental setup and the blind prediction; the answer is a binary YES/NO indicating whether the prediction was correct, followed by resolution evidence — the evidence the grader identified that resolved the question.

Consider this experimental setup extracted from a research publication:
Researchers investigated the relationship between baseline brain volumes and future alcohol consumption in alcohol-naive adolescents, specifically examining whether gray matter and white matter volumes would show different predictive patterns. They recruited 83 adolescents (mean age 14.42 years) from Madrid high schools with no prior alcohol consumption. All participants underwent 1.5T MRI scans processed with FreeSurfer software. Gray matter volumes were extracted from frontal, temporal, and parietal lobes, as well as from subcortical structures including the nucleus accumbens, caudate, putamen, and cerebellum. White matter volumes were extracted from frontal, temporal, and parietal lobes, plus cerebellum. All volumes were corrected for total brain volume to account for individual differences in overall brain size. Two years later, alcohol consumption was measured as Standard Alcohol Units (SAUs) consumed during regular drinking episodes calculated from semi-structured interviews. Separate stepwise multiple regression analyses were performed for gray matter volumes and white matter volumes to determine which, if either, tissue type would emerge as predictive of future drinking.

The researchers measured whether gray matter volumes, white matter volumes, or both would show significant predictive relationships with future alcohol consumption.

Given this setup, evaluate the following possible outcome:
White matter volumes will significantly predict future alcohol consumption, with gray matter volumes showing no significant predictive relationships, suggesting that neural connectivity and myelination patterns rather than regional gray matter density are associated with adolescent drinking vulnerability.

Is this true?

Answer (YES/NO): NO